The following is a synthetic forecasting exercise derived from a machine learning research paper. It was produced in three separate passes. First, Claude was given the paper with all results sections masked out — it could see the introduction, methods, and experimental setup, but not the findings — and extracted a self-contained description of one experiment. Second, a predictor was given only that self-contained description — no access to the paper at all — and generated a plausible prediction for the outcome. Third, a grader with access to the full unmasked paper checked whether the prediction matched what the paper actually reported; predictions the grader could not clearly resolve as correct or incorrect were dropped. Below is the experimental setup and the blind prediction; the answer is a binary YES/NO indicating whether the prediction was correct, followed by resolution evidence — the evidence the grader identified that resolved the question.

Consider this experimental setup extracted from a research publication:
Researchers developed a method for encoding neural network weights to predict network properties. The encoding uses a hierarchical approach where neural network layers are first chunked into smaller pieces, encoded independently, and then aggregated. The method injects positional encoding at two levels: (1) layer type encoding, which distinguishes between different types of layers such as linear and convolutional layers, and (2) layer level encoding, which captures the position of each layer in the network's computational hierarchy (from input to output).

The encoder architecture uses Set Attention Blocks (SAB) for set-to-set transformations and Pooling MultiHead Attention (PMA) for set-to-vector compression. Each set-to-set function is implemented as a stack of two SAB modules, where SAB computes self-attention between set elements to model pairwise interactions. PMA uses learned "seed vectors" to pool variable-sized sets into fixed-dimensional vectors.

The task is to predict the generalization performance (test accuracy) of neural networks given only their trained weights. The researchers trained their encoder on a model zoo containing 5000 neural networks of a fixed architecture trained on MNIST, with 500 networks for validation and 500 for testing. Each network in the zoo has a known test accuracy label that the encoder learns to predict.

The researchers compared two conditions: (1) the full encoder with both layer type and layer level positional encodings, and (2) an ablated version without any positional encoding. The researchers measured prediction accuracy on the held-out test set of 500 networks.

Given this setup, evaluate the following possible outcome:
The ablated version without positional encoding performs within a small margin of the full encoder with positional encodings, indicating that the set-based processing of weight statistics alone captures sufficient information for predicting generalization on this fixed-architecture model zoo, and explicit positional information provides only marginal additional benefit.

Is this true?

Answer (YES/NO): NO